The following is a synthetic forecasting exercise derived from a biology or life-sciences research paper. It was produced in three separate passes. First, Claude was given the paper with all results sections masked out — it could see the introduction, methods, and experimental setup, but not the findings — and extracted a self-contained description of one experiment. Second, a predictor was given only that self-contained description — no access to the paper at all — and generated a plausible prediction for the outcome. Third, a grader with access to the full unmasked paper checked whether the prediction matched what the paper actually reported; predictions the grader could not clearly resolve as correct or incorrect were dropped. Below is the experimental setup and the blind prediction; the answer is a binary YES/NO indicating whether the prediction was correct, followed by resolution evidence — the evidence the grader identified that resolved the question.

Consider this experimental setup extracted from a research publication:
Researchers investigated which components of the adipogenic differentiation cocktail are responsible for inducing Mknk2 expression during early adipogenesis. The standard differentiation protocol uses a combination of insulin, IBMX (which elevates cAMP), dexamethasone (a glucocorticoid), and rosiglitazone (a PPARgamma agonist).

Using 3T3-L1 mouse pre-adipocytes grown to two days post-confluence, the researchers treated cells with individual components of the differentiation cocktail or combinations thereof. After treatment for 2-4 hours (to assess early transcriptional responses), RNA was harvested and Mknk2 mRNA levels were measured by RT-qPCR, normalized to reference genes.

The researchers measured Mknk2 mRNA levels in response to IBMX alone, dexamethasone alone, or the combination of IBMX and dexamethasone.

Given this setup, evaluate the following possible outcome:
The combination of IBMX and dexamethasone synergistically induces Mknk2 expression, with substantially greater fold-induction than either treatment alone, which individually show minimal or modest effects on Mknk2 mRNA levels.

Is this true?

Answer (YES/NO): NO